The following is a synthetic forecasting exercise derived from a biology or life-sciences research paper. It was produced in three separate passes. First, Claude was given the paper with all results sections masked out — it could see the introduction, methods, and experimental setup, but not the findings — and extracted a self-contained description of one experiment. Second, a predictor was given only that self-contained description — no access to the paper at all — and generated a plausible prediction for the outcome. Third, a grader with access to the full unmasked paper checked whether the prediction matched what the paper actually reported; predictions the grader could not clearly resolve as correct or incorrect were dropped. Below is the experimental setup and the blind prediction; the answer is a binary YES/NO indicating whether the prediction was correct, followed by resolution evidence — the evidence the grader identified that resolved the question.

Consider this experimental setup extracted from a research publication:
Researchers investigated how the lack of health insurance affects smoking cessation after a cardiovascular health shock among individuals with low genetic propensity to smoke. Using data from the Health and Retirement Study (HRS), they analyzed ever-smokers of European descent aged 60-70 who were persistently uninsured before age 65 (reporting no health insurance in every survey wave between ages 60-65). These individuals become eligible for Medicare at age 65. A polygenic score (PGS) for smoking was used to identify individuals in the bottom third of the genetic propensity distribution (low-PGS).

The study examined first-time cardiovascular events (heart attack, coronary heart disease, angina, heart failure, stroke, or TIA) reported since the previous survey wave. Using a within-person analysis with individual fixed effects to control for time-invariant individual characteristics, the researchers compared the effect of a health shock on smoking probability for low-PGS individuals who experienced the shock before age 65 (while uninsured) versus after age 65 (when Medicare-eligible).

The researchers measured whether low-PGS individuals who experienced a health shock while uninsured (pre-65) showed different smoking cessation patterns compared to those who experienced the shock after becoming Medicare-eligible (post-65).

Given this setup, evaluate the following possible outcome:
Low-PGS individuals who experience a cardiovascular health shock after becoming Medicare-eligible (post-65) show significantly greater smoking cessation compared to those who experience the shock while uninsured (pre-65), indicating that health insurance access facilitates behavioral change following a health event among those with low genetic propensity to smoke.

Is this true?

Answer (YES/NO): NO